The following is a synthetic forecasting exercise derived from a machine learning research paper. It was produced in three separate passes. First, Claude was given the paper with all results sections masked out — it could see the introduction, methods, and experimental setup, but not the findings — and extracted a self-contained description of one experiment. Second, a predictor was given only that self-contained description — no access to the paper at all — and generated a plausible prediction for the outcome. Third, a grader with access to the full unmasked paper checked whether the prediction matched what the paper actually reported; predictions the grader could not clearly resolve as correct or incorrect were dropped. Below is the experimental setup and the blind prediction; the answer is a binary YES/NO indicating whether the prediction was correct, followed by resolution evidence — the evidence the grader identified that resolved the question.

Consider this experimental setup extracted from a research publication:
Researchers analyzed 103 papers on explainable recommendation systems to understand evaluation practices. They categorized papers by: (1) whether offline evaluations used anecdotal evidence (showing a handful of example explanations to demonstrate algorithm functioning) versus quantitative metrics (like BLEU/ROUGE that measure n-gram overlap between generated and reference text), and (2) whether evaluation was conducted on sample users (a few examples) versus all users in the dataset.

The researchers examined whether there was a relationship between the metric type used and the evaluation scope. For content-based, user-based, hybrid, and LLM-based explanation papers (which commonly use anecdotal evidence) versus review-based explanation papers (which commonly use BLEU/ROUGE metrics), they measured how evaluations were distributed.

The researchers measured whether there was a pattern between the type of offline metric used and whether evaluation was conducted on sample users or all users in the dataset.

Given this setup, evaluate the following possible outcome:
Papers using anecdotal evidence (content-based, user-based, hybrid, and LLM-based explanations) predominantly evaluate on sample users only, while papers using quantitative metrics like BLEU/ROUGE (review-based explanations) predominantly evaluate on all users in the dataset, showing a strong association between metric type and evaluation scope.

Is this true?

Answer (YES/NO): YES